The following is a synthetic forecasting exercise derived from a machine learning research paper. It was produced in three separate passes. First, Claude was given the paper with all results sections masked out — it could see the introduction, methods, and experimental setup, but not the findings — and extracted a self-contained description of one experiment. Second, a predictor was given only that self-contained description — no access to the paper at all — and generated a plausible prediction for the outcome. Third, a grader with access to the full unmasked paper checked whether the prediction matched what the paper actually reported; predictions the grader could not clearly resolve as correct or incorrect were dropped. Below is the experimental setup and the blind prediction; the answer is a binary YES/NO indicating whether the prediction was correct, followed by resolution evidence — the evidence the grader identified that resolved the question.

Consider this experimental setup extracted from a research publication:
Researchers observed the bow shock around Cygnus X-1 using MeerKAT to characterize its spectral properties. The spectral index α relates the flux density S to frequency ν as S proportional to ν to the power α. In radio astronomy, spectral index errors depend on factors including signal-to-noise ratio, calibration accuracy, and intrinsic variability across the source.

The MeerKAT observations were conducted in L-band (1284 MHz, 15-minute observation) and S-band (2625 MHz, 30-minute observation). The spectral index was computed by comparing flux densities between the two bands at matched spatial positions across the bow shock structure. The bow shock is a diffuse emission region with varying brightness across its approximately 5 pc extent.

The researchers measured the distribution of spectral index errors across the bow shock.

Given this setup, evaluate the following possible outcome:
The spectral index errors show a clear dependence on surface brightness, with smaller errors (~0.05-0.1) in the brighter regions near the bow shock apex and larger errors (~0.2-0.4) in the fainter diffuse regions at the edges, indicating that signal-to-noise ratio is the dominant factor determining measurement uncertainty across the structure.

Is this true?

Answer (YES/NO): NO